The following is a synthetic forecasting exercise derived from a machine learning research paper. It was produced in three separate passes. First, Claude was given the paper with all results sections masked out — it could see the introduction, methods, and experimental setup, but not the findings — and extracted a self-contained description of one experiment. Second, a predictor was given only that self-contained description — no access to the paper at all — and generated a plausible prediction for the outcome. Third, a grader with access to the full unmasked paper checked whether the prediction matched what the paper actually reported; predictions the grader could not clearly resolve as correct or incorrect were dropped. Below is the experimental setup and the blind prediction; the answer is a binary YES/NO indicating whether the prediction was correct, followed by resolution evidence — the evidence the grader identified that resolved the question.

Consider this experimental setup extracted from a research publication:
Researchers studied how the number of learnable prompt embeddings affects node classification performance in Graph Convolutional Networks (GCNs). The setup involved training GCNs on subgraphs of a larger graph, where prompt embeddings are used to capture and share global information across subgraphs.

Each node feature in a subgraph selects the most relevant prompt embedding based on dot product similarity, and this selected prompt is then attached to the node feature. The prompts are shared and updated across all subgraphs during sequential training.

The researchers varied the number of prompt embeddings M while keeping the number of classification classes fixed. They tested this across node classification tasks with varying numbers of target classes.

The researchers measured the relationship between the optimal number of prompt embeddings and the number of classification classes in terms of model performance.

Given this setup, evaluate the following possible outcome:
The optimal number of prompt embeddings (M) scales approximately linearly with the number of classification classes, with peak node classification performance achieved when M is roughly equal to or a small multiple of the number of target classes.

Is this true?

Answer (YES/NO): YES